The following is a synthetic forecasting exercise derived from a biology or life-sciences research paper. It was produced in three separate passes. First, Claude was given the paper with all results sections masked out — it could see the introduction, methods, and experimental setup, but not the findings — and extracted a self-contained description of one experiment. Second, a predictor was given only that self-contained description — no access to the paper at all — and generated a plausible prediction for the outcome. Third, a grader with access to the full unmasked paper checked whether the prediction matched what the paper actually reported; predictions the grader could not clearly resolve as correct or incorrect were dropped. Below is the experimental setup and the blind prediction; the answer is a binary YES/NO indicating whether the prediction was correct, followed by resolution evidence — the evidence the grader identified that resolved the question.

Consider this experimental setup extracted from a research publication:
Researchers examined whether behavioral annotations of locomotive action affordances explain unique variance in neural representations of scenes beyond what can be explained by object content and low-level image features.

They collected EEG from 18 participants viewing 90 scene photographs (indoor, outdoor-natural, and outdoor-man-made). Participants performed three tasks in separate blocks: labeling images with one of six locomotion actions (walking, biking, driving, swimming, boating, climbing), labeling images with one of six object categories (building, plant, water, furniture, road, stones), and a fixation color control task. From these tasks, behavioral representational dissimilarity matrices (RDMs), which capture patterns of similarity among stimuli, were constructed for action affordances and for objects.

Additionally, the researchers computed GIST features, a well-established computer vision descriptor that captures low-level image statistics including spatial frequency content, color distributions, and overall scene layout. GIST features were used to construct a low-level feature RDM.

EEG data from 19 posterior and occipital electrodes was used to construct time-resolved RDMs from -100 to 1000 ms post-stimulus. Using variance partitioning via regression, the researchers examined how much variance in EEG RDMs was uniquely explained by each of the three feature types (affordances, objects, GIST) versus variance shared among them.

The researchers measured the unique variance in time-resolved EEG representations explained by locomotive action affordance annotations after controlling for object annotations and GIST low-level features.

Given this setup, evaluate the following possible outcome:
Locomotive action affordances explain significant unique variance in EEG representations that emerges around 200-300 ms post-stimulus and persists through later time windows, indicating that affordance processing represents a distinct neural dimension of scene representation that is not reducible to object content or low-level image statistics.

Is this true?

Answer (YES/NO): YES